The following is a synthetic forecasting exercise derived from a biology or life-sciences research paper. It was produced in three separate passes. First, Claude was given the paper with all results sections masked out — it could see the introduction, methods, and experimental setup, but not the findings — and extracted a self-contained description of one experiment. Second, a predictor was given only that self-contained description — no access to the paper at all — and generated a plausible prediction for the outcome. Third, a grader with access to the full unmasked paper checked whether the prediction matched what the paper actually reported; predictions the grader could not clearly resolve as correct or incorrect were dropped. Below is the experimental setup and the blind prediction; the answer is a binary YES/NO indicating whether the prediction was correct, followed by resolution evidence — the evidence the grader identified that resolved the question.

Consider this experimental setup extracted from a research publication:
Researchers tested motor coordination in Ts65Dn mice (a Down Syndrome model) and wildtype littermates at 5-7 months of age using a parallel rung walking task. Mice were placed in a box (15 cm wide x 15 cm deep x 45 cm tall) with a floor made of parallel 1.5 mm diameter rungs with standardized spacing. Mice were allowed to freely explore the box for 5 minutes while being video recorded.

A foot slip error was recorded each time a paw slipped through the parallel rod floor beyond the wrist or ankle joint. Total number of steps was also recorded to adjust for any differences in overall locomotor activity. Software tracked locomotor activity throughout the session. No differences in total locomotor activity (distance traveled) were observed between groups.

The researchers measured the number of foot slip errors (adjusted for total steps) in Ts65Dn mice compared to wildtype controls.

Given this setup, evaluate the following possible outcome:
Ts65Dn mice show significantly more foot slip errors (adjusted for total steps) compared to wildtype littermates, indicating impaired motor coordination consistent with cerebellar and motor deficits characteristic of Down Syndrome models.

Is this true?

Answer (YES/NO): YES